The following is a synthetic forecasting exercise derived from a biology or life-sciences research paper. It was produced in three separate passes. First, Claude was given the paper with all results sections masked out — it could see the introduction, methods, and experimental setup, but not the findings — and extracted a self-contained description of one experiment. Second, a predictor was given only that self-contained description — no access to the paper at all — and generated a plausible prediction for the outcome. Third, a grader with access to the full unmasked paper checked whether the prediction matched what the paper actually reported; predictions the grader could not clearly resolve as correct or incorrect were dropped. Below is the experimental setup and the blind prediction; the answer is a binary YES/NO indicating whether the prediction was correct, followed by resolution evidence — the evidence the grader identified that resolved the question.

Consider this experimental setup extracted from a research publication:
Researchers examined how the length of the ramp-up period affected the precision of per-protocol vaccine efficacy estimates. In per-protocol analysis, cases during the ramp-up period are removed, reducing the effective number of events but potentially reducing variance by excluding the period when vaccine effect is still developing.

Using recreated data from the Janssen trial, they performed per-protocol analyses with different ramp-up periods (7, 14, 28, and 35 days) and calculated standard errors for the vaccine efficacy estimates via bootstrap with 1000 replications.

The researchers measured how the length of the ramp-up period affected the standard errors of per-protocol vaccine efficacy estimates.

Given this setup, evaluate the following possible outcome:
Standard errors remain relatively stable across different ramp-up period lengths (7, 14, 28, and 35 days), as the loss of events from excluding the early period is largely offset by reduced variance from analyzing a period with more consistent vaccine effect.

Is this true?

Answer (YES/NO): NO